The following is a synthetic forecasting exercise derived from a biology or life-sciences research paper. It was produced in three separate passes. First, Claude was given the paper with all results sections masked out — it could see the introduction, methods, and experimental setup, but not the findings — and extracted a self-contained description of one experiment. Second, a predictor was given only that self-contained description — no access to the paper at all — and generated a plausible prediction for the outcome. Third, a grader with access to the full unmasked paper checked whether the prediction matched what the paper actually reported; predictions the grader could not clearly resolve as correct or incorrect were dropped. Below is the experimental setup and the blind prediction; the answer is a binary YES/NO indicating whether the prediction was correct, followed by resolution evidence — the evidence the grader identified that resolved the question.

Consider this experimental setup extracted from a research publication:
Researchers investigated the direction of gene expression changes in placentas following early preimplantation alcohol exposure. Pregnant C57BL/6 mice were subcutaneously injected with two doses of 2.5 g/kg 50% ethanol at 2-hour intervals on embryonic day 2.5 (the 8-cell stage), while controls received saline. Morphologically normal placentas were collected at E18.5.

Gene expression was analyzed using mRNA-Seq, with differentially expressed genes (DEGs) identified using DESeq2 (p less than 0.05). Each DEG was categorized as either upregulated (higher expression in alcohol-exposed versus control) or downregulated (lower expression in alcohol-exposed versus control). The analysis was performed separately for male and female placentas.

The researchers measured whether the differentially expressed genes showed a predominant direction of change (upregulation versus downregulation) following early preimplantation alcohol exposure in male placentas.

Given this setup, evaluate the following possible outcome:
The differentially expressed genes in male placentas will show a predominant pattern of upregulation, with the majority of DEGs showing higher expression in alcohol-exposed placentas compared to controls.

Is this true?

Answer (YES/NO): NO